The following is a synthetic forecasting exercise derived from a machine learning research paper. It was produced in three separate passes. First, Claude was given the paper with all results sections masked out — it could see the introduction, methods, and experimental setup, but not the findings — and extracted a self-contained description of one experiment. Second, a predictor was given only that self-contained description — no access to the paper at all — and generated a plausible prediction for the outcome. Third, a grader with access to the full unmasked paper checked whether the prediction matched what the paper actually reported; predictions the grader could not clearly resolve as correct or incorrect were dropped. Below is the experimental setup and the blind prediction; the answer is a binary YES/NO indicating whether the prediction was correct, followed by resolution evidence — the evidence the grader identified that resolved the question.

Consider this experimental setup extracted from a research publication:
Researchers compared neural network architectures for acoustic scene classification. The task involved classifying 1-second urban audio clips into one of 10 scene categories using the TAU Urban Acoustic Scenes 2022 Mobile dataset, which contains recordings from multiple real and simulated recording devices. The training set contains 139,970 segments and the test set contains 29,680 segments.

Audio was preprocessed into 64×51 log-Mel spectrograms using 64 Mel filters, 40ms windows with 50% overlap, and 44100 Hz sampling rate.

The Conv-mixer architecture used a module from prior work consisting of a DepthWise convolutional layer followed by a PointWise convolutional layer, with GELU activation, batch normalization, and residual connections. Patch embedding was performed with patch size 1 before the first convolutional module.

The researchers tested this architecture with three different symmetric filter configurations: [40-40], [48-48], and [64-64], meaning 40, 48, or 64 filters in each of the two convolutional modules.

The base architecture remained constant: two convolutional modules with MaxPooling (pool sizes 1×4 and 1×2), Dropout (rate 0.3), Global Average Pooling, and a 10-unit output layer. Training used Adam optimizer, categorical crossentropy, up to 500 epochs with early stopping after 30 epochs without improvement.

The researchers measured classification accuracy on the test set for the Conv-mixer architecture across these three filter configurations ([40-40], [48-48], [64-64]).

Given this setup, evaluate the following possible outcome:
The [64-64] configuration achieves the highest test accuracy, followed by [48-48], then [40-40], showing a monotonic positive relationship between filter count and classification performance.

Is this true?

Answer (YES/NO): YES